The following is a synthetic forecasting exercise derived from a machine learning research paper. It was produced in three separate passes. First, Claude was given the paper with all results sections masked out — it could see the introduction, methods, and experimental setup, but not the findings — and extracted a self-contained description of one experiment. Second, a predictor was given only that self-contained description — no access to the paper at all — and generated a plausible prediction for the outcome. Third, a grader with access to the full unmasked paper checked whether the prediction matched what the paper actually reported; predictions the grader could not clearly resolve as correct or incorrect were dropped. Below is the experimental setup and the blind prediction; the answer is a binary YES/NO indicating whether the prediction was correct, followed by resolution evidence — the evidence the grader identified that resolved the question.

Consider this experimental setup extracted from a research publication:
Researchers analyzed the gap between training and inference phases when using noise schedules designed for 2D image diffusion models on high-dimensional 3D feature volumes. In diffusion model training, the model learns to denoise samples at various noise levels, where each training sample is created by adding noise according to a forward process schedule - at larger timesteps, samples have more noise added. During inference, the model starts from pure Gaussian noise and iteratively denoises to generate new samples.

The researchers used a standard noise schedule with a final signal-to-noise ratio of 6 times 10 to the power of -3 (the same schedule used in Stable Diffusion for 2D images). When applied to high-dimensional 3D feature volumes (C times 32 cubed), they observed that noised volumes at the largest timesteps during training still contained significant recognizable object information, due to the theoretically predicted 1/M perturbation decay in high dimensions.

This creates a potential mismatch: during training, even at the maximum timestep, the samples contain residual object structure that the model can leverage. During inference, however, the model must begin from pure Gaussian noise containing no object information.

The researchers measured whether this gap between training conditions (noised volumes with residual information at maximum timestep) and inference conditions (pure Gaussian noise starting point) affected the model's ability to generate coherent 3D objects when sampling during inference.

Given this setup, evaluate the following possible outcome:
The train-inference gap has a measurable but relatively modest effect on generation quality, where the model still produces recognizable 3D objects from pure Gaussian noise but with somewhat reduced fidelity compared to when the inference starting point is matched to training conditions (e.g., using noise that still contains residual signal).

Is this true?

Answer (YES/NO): NO